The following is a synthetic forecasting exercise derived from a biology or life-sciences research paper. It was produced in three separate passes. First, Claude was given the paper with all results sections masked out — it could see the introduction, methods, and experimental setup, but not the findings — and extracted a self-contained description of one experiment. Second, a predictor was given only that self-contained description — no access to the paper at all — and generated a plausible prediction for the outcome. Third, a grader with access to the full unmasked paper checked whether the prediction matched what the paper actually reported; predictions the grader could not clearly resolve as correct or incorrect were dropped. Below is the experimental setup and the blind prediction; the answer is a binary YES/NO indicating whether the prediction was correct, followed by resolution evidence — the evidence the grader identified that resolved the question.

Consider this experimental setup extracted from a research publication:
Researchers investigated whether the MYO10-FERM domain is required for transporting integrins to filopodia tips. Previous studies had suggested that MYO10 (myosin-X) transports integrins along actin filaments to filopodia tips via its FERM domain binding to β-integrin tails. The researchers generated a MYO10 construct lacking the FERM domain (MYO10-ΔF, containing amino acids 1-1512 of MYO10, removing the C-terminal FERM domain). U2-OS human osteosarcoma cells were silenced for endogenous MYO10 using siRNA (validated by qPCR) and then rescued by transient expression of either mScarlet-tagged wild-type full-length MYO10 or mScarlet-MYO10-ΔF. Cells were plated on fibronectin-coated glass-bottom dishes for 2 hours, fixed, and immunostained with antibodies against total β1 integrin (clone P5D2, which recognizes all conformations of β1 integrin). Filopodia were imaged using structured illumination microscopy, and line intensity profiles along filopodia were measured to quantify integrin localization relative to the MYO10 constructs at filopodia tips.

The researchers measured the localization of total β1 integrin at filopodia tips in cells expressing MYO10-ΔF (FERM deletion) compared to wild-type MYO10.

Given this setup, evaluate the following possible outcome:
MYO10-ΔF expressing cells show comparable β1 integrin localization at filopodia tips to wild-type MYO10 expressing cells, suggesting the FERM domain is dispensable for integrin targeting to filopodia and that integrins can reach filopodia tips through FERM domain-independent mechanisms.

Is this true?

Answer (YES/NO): NO